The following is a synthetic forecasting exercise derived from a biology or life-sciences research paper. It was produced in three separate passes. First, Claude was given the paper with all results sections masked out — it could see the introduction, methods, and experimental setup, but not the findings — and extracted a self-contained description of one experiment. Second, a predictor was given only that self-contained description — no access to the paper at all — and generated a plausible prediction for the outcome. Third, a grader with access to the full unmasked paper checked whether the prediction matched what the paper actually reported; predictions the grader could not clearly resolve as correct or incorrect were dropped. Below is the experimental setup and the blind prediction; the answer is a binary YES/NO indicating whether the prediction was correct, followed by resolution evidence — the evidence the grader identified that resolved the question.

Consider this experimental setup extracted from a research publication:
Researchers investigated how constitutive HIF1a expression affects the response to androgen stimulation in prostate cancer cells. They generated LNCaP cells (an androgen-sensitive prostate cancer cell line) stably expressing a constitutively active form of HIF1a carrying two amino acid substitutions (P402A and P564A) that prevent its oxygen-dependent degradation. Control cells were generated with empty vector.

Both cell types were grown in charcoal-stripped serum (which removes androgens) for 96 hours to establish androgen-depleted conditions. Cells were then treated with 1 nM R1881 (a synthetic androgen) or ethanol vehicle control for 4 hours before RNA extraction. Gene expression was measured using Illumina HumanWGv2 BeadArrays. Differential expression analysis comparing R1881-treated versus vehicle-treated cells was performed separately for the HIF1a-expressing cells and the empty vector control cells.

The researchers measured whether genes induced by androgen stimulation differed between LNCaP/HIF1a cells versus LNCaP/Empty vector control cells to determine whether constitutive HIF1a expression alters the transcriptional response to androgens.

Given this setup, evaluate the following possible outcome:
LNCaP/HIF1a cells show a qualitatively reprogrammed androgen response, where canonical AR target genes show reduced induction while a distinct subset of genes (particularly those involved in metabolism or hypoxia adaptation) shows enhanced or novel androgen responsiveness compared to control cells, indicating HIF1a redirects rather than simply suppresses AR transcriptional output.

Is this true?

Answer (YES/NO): NO